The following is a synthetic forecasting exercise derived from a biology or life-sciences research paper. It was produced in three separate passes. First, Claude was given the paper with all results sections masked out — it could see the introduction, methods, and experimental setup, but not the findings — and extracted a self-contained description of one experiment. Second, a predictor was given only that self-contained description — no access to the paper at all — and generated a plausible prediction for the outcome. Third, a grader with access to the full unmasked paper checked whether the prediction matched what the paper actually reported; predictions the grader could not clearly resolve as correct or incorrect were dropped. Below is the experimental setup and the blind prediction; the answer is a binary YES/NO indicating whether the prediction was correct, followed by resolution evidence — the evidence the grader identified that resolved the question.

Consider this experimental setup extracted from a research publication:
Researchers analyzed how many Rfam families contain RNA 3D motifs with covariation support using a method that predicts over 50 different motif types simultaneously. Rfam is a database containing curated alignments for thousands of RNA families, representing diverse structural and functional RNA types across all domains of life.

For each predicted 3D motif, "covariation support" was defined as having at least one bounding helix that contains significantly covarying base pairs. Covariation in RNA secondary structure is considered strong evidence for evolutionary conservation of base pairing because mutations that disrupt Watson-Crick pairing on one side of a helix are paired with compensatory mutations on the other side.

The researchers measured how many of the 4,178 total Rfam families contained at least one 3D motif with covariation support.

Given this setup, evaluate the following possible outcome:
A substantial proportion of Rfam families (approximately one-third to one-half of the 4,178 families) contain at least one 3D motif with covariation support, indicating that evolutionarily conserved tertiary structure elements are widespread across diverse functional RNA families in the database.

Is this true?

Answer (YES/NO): NO